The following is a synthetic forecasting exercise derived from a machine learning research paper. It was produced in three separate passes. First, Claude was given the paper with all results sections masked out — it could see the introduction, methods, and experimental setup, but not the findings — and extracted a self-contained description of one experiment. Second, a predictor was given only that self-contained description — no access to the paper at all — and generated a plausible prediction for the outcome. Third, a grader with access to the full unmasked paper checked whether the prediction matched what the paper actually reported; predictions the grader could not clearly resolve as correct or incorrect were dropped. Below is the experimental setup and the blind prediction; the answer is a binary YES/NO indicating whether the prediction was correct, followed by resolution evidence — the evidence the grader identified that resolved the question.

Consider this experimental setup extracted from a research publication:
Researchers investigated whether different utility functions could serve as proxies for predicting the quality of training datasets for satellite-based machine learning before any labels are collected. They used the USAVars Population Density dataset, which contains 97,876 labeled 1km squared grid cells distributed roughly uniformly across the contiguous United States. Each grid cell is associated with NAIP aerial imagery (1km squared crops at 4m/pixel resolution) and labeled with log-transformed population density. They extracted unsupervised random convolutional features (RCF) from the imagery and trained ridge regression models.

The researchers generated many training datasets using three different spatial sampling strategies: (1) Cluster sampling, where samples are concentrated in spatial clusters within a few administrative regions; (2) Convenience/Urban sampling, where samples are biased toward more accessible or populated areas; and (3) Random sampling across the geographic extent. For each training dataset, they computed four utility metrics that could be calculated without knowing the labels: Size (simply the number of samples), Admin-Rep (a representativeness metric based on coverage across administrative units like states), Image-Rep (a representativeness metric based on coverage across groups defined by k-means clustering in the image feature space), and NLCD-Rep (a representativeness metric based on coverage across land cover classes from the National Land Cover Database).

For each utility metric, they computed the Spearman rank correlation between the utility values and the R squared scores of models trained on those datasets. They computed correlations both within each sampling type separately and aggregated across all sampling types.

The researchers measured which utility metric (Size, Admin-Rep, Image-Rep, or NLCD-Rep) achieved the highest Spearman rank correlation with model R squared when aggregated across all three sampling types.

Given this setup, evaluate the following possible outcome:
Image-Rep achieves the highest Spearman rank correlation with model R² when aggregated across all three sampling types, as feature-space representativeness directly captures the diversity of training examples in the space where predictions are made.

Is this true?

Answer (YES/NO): NO